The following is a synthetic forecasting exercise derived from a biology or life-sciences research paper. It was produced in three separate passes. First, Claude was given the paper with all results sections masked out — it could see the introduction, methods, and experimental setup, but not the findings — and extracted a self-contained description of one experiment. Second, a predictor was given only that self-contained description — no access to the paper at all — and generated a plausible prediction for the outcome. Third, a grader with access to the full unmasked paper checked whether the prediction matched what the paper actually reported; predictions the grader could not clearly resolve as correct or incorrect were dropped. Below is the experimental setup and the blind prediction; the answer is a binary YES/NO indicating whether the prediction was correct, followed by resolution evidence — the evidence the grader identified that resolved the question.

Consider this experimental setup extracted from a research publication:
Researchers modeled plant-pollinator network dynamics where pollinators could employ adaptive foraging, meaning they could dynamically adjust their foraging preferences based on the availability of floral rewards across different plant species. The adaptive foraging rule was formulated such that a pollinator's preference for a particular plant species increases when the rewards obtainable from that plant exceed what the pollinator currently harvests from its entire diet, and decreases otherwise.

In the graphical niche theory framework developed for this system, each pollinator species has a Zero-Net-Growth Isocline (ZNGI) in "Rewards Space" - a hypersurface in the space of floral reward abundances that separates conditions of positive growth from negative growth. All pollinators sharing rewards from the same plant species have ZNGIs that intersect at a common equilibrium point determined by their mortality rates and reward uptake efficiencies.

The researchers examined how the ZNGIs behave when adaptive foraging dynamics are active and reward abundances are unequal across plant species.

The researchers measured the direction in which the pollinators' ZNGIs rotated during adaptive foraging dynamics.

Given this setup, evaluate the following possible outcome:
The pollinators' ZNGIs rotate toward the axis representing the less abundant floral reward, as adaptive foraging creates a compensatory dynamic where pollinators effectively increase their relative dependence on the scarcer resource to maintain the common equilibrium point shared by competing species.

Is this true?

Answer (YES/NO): NO